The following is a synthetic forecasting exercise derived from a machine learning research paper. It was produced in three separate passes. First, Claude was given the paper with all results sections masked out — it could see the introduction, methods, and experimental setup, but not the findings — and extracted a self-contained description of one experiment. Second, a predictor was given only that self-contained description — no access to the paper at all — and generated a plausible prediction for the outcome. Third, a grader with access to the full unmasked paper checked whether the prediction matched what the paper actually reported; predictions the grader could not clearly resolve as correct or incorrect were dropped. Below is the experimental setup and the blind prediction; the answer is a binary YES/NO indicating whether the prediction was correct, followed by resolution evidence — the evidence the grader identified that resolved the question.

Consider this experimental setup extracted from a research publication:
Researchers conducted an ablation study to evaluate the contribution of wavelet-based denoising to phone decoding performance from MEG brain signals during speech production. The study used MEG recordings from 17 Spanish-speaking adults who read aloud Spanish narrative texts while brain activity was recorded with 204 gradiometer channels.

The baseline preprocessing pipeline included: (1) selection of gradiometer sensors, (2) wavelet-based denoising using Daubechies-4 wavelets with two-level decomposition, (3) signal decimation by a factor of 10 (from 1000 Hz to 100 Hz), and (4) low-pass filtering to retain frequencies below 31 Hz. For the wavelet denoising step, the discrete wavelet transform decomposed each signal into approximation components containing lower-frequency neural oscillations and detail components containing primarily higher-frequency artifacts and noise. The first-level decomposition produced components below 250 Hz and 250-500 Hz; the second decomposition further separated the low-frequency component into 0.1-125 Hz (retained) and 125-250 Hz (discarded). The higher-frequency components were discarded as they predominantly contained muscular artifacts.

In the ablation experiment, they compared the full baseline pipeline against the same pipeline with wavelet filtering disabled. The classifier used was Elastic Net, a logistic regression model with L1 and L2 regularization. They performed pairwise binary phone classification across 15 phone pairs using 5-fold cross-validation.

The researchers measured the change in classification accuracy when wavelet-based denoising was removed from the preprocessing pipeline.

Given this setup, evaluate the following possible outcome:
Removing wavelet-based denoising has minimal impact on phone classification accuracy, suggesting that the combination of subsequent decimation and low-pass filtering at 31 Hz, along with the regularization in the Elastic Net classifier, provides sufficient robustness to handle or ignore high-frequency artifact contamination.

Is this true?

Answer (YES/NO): NO